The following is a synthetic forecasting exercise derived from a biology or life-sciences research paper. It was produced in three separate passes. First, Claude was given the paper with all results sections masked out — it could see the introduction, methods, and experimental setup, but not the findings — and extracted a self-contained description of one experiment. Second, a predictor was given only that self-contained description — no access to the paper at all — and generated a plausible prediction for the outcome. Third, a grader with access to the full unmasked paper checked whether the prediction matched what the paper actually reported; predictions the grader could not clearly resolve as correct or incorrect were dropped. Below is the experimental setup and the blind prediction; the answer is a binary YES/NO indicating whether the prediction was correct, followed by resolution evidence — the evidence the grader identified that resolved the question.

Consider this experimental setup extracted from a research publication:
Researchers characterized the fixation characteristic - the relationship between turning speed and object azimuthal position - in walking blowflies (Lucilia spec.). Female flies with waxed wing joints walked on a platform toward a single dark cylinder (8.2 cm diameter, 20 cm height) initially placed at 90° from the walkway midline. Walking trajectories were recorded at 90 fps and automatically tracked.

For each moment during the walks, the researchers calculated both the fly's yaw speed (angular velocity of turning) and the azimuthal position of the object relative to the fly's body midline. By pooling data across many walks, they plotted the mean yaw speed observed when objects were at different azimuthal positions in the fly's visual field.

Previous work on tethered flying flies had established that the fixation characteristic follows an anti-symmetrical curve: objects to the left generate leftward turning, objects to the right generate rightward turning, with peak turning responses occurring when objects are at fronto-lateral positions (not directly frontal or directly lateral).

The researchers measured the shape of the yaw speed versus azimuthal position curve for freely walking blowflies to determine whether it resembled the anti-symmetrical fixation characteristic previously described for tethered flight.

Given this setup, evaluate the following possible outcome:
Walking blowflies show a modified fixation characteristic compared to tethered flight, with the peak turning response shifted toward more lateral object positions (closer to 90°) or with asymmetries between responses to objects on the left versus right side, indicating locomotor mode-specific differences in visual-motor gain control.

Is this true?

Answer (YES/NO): NO